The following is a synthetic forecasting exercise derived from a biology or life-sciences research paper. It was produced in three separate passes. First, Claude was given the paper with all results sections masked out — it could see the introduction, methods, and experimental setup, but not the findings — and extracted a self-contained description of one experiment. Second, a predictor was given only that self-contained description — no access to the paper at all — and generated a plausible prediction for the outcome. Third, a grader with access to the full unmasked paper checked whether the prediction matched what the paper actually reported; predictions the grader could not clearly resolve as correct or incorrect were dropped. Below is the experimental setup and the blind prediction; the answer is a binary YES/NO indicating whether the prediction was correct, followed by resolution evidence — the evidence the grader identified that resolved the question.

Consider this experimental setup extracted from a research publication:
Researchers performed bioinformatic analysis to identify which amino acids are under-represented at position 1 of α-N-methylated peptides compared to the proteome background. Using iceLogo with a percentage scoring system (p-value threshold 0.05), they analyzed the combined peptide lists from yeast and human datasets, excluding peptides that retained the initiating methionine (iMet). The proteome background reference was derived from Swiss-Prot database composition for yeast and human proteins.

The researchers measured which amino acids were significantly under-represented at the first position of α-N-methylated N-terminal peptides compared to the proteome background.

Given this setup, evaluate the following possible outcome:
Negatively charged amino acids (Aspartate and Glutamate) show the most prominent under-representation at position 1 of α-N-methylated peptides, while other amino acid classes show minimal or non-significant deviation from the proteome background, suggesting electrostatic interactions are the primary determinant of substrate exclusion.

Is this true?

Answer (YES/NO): NO